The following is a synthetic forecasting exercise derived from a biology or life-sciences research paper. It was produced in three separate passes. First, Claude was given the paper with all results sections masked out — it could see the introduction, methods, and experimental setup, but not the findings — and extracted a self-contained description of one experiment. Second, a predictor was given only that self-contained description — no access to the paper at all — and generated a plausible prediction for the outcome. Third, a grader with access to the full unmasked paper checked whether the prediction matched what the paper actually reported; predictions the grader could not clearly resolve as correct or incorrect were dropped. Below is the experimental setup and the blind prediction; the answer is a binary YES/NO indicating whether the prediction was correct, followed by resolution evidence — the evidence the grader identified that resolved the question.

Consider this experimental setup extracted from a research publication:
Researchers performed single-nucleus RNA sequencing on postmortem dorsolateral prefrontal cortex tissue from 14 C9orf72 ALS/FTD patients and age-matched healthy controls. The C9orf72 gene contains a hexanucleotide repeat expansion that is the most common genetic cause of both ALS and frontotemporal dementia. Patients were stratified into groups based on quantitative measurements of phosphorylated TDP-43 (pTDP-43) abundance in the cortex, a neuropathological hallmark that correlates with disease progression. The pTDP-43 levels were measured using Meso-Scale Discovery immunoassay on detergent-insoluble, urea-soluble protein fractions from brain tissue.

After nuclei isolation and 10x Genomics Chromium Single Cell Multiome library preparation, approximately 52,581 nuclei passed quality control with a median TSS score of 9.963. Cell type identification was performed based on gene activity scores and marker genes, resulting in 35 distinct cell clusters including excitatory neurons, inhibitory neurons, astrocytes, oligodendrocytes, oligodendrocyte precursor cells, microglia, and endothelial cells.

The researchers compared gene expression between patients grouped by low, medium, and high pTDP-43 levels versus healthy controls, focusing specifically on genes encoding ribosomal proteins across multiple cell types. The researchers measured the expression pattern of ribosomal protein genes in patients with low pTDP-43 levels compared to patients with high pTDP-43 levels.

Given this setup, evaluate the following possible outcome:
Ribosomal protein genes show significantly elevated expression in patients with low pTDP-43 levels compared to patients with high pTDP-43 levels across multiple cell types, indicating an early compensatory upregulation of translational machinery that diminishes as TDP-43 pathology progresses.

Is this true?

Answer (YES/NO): NO